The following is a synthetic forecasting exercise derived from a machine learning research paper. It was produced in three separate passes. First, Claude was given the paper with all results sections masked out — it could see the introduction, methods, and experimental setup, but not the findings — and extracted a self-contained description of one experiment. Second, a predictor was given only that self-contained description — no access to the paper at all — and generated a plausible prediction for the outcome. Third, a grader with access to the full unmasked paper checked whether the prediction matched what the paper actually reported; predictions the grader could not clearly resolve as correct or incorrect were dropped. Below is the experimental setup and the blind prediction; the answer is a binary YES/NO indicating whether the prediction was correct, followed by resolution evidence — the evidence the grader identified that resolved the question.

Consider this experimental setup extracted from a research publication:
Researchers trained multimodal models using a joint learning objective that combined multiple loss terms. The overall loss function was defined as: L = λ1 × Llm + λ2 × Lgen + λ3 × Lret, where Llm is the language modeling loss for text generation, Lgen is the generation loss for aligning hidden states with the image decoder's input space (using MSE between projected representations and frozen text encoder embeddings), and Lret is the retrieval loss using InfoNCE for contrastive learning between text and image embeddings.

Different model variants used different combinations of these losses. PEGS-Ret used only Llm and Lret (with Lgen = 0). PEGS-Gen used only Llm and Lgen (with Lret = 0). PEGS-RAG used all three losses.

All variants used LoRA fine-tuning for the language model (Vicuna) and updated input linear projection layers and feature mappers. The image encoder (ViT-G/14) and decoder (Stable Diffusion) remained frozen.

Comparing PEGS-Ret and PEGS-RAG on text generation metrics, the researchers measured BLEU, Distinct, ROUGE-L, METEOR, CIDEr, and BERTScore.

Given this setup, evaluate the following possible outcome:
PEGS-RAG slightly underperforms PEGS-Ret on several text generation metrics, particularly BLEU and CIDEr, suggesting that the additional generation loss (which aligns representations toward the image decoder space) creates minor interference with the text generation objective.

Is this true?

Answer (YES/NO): NO